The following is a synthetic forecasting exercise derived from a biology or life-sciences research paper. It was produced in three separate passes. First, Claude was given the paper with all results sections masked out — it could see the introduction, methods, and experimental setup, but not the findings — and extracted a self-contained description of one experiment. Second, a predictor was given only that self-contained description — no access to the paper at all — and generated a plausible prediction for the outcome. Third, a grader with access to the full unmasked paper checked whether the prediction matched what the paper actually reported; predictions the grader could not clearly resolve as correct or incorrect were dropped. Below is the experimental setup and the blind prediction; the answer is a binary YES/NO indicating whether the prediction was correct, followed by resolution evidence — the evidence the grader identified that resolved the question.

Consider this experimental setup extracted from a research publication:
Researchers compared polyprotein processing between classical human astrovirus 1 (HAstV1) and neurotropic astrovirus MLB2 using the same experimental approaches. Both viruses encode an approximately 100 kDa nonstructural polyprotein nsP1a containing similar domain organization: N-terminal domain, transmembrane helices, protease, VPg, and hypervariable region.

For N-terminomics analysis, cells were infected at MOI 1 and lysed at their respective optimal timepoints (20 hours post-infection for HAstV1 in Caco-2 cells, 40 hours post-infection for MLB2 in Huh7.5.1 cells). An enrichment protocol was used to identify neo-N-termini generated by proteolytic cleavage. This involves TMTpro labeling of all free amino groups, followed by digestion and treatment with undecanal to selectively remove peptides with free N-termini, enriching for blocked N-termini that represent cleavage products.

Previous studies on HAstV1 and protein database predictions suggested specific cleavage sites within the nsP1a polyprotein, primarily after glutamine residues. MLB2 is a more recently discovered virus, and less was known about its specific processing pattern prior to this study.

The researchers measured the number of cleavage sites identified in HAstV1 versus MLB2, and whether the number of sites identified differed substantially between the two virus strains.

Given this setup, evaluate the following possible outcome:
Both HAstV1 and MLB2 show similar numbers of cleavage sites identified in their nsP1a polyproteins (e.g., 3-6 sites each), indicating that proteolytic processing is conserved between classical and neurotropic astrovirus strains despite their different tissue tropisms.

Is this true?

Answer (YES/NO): YES